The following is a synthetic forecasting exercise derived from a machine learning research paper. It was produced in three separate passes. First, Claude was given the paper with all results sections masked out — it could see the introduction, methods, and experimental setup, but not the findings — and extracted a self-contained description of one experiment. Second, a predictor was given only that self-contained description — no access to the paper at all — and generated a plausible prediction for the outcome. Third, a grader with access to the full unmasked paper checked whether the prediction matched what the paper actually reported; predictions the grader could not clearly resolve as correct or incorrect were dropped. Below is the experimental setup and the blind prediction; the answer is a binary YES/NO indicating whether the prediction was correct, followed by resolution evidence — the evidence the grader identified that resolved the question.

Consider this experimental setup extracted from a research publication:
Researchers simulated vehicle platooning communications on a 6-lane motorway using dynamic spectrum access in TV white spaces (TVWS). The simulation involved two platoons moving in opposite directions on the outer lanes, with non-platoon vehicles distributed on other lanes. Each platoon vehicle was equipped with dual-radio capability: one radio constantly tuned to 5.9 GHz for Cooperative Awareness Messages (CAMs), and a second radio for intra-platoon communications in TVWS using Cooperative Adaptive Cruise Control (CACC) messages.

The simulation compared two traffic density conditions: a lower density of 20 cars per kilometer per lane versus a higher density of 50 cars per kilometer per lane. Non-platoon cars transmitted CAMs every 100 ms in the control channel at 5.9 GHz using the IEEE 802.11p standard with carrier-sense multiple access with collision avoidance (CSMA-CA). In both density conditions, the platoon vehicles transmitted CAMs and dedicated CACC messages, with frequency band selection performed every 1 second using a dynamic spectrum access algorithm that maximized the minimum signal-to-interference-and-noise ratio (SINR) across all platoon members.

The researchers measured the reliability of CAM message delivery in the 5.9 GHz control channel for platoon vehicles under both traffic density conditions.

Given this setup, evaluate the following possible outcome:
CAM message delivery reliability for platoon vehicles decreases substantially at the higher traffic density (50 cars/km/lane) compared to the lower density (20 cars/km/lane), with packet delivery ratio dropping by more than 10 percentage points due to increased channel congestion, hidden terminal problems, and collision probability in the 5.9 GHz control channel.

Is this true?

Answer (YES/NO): NO